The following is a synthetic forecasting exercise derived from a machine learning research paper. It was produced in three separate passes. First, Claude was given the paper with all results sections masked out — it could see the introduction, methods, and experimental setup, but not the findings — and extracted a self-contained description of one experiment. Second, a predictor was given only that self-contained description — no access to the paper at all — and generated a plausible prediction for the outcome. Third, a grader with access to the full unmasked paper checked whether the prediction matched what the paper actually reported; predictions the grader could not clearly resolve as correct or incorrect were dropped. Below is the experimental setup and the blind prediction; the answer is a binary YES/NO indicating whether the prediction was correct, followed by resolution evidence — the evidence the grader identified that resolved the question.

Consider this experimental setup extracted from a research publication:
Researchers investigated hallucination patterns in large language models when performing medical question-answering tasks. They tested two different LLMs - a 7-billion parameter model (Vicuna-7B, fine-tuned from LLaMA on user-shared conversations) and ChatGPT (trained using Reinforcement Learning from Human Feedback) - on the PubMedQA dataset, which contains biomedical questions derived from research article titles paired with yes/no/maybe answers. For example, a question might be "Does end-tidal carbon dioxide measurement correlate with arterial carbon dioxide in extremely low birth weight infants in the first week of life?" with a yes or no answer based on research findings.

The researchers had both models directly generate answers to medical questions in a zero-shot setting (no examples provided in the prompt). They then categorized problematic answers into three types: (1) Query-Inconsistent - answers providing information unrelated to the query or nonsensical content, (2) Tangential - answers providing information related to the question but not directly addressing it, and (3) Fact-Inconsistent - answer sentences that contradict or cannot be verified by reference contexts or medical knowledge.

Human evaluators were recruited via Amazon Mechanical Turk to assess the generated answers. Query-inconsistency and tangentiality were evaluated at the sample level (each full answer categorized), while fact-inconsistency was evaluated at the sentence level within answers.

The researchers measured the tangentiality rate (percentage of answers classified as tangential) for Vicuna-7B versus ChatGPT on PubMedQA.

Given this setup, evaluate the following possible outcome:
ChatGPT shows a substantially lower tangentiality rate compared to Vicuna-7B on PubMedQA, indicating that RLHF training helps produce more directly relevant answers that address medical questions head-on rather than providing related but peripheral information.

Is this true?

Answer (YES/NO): NO